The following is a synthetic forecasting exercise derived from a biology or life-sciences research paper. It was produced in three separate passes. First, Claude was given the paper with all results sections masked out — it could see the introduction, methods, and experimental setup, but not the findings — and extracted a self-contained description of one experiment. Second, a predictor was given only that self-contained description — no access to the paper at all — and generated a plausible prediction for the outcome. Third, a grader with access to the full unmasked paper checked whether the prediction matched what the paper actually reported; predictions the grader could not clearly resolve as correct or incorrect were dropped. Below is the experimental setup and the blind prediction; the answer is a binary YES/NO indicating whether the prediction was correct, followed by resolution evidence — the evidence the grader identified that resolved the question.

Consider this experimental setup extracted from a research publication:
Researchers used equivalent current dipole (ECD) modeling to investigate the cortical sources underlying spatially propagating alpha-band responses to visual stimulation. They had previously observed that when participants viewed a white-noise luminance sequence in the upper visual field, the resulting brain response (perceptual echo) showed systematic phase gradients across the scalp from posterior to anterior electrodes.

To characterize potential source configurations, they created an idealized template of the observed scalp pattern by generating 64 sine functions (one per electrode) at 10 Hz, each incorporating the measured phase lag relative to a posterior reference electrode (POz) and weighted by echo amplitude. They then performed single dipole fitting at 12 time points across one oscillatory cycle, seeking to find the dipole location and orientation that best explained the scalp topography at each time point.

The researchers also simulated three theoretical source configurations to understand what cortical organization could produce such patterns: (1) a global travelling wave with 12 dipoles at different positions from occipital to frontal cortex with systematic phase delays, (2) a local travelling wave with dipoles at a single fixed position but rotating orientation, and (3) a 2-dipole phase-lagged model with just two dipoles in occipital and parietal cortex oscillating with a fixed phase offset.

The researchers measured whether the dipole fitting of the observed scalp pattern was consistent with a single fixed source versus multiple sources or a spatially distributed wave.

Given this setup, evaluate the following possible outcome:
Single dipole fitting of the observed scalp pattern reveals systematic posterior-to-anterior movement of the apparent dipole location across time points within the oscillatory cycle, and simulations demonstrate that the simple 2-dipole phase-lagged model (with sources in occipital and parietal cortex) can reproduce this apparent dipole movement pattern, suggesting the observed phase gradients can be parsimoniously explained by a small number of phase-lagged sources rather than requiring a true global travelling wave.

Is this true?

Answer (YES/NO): NO